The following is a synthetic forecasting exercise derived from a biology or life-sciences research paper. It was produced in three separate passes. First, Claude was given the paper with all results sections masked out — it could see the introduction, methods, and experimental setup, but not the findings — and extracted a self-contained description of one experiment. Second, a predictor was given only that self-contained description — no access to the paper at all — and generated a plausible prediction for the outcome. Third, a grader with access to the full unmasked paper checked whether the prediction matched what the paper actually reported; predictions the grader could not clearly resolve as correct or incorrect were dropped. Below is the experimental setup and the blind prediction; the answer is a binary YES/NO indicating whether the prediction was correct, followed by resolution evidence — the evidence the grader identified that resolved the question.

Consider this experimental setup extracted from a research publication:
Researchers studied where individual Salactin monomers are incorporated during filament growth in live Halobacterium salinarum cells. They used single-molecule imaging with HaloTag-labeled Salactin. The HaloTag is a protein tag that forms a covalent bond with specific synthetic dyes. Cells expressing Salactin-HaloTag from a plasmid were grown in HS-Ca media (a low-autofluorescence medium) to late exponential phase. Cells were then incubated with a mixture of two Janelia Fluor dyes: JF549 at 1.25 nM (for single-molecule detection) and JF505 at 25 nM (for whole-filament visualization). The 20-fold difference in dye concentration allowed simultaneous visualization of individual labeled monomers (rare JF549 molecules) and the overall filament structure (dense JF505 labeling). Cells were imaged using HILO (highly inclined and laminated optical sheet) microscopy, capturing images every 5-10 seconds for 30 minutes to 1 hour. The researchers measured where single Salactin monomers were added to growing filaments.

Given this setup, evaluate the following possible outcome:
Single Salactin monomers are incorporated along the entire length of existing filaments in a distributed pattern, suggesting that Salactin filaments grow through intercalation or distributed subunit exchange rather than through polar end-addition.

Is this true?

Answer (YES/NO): NO